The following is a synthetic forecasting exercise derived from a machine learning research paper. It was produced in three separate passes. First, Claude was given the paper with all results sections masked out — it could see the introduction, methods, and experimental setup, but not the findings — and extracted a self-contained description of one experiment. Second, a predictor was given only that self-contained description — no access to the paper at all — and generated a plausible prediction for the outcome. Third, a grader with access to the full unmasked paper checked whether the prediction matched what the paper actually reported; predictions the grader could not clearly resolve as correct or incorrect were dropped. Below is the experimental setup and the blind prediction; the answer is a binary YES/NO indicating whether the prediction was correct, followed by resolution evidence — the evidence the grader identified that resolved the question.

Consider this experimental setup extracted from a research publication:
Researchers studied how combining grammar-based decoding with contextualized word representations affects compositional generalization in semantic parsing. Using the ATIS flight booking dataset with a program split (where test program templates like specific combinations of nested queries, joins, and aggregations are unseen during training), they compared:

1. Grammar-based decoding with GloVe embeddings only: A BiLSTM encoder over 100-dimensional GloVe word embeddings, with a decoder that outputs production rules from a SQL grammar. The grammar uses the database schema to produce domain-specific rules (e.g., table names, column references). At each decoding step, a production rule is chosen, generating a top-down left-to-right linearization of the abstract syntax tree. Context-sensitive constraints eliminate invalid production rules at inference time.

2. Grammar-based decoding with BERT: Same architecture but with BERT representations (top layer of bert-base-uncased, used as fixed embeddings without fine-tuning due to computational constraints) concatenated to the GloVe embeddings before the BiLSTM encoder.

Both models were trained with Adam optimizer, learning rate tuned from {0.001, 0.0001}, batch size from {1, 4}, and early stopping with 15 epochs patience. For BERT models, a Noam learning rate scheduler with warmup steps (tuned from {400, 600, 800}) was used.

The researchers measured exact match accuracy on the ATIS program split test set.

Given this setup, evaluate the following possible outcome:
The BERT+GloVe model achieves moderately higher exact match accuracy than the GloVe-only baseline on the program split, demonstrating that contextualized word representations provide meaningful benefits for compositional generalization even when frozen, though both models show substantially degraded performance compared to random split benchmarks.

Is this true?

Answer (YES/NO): NO